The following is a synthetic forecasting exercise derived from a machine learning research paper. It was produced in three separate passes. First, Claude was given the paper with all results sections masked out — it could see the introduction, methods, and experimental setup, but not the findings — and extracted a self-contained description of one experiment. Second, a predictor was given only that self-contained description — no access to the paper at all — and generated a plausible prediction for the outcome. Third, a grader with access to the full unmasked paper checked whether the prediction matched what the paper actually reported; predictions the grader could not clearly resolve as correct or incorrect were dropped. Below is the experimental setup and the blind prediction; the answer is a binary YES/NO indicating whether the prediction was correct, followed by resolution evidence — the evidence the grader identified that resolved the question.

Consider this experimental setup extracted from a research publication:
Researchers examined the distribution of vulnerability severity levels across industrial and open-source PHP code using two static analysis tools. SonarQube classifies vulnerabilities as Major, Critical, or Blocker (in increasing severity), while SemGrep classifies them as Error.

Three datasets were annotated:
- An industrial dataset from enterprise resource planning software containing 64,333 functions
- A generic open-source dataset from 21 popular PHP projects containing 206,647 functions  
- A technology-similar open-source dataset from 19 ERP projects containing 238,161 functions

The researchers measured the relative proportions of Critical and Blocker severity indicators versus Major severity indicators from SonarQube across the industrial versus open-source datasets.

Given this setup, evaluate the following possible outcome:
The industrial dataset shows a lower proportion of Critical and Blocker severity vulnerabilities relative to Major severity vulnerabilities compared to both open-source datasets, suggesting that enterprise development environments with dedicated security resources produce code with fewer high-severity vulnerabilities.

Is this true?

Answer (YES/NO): NO